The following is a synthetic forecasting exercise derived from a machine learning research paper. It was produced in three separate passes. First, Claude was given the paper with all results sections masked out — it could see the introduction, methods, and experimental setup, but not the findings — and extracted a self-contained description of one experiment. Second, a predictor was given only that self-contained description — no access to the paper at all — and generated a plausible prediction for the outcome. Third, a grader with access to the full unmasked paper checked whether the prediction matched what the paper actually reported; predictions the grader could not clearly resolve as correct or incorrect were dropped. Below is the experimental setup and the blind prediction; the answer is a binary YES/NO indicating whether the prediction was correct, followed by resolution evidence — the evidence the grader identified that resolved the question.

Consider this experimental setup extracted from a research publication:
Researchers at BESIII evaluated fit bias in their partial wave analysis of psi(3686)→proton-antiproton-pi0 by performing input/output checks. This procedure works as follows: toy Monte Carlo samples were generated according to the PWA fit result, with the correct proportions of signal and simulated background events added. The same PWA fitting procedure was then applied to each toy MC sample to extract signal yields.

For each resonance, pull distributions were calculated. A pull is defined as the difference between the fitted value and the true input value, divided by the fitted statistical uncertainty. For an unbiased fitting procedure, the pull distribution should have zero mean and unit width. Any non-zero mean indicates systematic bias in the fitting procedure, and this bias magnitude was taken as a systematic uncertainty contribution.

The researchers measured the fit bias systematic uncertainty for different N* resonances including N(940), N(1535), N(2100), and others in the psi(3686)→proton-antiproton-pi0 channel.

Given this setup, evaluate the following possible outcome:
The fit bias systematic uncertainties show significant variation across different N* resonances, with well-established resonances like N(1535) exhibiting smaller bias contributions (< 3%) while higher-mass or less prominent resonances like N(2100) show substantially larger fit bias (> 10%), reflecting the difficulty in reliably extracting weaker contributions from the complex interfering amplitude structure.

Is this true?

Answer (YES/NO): NO